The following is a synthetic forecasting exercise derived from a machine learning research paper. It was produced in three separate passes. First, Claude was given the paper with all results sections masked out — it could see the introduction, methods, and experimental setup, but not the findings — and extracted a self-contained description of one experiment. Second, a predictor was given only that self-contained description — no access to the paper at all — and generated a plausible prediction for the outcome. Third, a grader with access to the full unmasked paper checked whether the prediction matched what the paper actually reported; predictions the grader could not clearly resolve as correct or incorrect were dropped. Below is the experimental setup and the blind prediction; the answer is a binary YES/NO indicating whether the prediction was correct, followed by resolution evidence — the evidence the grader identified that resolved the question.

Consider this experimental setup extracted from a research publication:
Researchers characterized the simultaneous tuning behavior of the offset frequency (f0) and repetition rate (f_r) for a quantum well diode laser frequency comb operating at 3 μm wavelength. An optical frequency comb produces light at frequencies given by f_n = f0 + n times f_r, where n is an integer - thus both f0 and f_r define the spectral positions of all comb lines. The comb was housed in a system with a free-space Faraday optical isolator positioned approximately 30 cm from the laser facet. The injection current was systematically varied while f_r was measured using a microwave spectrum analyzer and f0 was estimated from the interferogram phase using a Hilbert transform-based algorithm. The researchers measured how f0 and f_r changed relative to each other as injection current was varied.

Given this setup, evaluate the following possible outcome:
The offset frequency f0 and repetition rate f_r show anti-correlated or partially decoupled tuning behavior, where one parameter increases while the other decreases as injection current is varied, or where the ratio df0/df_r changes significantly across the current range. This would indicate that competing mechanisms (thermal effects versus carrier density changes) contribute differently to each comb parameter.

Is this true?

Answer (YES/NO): YES